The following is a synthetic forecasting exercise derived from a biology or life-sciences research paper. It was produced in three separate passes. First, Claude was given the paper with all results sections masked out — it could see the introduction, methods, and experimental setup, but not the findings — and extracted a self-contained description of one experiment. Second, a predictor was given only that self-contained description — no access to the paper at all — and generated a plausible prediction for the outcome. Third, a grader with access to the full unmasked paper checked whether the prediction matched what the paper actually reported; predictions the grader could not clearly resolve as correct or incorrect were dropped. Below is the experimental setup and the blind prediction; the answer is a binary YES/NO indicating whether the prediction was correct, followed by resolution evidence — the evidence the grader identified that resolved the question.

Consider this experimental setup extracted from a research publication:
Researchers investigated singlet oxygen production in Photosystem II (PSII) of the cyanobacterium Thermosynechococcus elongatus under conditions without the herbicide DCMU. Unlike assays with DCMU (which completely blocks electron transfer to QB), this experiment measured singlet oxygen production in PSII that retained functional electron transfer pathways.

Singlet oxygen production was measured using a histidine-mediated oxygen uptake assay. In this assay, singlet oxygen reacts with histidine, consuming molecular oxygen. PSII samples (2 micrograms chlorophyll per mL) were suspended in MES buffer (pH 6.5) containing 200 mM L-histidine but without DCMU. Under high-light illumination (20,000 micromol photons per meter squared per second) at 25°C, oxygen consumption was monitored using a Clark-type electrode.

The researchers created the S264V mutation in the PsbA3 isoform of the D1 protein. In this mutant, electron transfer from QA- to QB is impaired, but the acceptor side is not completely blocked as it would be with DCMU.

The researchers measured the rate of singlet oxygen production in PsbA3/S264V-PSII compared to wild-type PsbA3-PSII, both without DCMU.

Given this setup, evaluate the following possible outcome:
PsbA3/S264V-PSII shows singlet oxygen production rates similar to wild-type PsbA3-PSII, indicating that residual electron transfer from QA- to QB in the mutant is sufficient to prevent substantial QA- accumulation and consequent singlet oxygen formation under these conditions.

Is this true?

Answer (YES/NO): NO